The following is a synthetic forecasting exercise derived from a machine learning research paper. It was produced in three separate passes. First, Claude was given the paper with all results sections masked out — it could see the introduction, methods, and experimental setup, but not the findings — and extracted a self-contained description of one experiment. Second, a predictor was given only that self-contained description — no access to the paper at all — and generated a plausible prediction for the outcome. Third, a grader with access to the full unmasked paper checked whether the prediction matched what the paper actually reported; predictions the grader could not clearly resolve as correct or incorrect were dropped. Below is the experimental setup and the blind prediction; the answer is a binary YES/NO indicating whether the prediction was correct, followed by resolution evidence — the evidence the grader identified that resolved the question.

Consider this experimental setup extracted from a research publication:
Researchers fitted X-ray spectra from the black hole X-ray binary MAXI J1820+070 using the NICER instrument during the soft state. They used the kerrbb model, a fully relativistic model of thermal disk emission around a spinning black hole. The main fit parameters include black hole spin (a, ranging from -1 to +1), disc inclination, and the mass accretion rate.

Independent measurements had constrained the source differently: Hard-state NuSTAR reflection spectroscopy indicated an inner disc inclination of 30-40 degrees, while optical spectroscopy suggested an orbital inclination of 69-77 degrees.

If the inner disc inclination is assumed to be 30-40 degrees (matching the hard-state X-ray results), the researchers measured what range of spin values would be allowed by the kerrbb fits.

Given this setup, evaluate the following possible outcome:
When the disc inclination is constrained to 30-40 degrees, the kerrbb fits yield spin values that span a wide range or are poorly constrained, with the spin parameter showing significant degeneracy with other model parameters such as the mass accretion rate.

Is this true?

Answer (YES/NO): NO